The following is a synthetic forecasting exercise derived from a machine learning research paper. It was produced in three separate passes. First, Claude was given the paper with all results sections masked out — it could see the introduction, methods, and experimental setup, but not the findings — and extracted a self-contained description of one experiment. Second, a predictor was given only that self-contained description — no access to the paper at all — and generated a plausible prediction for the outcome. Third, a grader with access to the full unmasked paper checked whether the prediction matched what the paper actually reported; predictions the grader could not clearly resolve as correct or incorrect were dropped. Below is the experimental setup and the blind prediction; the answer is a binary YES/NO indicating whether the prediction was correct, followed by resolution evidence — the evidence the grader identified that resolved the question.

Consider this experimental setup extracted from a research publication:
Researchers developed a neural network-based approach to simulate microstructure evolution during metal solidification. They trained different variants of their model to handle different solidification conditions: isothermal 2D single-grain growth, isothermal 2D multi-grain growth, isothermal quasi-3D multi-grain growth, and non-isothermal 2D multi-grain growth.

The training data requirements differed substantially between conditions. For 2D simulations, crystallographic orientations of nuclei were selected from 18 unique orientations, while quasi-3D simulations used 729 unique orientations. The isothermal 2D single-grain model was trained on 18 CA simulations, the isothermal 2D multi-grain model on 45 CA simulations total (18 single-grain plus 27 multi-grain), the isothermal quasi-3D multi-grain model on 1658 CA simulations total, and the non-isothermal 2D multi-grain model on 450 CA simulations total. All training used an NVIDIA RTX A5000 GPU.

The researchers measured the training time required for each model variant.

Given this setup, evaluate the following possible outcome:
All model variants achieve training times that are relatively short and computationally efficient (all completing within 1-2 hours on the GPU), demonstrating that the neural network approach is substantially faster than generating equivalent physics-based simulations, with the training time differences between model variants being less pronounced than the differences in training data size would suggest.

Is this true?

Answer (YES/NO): NO